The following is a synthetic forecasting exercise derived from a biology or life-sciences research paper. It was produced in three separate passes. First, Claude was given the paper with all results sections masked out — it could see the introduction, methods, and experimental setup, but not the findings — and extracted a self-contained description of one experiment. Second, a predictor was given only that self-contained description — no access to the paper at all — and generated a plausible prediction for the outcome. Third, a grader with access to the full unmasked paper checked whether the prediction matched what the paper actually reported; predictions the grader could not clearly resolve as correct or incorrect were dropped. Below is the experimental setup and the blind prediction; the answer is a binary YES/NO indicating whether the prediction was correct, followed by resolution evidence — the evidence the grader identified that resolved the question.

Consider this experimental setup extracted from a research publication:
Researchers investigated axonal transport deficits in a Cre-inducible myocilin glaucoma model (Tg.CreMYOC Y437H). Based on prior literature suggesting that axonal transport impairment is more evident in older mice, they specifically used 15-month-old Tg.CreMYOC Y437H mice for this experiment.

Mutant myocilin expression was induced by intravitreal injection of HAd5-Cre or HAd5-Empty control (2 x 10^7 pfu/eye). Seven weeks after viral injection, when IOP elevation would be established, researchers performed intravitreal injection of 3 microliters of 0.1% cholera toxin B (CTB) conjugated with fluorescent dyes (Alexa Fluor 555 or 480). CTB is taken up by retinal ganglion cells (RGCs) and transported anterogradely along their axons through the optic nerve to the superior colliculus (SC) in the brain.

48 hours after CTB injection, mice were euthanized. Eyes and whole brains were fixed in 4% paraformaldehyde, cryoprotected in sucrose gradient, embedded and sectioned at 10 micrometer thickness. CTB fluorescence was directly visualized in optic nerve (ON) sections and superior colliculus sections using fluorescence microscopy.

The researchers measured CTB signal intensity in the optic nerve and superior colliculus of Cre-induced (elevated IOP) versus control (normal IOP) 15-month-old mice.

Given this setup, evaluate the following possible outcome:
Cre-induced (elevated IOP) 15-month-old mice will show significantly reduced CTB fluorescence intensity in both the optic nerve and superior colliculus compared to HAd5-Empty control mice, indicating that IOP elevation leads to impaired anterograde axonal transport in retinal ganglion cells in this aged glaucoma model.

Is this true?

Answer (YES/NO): YES